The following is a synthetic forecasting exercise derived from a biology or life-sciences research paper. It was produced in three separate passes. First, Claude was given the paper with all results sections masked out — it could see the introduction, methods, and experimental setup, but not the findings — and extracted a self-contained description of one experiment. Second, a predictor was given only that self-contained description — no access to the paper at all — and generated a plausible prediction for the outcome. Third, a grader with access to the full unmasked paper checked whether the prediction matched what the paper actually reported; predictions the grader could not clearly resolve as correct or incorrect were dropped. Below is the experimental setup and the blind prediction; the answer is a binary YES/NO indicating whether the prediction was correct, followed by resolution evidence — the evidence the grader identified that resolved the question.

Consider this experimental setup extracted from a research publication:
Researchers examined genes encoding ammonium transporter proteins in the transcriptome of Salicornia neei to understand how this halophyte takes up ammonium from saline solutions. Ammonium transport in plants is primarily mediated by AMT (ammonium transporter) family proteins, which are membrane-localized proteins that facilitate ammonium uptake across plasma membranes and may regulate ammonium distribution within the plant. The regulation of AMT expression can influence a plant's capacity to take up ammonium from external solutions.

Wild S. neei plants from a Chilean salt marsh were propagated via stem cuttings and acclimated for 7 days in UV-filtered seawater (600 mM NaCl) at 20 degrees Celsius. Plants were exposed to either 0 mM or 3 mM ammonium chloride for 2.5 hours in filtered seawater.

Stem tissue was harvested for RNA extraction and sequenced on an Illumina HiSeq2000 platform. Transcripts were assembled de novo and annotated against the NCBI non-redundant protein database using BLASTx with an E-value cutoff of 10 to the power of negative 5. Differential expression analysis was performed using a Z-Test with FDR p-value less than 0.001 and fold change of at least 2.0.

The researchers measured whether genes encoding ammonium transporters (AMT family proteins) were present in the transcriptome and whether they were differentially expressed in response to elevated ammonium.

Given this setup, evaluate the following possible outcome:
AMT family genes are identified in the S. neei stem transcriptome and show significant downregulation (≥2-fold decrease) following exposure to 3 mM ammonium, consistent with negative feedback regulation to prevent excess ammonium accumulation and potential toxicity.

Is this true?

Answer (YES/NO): NO